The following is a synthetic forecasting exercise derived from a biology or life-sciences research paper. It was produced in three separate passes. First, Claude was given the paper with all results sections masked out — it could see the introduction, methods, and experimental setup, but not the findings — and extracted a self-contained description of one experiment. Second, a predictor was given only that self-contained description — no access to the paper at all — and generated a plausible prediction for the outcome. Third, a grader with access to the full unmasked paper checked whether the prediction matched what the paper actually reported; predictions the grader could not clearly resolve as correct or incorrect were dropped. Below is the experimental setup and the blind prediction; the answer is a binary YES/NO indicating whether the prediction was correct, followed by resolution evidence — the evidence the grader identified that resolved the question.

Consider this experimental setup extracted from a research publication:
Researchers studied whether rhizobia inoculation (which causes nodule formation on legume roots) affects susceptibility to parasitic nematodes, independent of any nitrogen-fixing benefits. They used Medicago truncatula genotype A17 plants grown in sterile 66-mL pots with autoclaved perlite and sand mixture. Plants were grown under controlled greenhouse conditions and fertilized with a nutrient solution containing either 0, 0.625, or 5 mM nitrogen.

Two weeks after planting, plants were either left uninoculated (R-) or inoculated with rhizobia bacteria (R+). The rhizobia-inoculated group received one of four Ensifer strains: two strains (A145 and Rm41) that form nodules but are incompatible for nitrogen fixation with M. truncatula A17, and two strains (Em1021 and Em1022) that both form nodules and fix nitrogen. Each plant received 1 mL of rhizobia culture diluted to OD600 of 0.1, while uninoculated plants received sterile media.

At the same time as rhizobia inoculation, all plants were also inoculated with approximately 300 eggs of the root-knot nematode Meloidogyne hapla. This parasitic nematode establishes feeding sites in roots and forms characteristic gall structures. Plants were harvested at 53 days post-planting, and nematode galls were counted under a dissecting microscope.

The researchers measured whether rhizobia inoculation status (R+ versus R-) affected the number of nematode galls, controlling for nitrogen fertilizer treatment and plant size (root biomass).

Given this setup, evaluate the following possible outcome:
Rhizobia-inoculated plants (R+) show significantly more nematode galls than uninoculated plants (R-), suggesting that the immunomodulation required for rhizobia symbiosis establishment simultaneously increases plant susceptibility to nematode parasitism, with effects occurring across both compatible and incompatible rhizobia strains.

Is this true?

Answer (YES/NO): NO